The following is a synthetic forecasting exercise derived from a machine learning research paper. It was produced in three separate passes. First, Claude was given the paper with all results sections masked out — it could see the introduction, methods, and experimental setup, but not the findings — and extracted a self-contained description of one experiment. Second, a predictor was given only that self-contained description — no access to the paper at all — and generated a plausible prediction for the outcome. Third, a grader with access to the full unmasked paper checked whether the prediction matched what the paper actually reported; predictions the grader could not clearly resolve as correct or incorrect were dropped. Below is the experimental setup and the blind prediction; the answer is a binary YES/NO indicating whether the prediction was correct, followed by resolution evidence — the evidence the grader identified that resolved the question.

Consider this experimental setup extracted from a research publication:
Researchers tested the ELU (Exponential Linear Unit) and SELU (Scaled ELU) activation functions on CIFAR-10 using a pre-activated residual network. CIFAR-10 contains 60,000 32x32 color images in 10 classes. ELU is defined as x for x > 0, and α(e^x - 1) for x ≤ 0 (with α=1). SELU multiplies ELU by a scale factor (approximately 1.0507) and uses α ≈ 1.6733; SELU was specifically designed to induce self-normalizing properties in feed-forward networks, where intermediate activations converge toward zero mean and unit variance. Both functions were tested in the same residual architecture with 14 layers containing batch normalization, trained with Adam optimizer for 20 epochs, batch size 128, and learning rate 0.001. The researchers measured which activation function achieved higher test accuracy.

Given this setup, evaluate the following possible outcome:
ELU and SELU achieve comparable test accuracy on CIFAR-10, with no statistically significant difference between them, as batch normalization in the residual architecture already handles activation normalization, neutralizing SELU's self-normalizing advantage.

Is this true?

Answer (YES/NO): NO